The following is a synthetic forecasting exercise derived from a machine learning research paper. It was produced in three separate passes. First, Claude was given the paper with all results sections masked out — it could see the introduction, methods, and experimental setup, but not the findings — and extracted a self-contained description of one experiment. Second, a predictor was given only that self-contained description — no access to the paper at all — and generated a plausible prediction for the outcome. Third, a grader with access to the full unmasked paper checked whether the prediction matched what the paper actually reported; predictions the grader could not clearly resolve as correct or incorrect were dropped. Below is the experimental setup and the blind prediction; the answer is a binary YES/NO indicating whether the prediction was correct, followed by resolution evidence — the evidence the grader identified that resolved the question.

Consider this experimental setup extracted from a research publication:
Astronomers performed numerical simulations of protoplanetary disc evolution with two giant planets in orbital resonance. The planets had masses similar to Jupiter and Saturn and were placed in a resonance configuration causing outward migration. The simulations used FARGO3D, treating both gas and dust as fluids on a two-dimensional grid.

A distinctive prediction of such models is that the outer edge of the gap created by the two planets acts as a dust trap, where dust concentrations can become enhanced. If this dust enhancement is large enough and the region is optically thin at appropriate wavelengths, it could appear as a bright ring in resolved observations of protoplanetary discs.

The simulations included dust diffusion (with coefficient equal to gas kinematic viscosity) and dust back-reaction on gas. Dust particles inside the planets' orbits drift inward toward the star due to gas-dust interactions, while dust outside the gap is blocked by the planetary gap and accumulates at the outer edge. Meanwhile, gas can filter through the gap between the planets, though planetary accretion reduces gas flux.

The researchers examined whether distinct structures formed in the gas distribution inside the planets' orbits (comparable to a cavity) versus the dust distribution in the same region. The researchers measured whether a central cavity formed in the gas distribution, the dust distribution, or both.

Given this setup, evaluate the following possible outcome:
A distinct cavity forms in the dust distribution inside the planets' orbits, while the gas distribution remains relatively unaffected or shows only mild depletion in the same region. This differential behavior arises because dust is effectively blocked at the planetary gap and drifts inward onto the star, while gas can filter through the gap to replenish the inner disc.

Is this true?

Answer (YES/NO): YES